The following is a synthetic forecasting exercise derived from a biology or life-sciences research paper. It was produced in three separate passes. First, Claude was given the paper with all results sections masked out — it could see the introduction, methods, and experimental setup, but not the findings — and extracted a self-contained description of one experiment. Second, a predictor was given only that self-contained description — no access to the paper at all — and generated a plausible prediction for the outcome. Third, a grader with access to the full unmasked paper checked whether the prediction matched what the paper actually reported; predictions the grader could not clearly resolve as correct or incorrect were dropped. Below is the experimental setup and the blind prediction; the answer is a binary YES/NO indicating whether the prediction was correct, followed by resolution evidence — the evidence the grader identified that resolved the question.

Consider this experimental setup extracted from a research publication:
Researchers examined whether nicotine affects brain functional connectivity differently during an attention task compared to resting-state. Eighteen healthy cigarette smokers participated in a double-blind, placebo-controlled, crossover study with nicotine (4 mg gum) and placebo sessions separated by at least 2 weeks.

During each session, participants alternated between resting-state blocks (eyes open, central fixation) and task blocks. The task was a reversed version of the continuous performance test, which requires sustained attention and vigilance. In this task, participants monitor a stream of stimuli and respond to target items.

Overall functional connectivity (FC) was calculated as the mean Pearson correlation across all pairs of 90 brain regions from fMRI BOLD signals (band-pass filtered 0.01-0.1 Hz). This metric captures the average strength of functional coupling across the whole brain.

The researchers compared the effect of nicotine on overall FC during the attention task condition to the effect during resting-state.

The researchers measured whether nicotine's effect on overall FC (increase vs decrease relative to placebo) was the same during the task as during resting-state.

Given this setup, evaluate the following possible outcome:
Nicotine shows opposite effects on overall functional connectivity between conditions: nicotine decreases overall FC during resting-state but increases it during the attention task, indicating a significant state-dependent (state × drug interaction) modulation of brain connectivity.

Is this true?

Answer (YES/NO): NO